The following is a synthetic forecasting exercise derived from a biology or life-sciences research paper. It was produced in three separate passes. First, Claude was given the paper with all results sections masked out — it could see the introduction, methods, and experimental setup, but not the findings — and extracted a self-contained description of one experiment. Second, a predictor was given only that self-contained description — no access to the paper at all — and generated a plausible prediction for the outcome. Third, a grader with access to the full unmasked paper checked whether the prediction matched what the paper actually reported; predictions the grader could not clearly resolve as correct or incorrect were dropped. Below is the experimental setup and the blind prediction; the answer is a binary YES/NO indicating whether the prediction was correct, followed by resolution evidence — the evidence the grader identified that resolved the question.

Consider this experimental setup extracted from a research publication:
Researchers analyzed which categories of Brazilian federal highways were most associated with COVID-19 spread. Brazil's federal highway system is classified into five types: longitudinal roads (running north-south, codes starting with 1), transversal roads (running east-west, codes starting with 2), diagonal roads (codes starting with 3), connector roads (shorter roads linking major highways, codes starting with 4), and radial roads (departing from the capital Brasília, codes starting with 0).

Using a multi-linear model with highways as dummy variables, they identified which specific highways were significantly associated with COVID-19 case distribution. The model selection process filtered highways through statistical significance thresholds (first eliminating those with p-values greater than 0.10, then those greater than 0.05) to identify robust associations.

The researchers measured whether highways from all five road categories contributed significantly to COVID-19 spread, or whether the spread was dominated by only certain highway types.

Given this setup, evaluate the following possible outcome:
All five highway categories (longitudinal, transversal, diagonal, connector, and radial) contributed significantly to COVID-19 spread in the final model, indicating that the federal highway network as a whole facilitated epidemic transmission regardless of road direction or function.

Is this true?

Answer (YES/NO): YES